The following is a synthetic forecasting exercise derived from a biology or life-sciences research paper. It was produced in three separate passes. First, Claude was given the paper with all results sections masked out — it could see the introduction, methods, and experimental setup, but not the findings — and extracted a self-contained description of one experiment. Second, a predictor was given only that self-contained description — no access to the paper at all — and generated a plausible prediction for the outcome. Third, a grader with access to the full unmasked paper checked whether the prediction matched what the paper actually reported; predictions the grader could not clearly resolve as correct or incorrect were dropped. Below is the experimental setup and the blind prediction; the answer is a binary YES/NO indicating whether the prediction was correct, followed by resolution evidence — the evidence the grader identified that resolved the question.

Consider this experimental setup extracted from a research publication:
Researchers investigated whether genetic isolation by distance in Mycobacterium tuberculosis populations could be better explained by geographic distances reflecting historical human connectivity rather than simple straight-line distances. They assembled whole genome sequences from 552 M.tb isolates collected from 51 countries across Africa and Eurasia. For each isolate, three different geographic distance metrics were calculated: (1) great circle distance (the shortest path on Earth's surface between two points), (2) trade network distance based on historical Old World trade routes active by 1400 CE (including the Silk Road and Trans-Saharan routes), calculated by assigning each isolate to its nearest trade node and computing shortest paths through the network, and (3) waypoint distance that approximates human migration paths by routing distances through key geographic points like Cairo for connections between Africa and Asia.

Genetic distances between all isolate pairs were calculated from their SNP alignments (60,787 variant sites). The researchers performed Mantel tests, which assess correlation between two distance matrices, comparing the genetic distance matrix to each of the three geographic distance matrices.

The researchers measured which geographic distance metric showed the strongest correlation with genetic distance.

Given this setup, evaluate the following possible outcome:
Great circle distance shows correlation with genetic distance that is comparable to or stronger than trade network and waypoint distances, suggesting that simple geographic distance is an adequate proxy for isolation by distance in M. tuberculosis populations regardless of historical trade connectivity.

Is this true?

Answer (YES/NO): YES